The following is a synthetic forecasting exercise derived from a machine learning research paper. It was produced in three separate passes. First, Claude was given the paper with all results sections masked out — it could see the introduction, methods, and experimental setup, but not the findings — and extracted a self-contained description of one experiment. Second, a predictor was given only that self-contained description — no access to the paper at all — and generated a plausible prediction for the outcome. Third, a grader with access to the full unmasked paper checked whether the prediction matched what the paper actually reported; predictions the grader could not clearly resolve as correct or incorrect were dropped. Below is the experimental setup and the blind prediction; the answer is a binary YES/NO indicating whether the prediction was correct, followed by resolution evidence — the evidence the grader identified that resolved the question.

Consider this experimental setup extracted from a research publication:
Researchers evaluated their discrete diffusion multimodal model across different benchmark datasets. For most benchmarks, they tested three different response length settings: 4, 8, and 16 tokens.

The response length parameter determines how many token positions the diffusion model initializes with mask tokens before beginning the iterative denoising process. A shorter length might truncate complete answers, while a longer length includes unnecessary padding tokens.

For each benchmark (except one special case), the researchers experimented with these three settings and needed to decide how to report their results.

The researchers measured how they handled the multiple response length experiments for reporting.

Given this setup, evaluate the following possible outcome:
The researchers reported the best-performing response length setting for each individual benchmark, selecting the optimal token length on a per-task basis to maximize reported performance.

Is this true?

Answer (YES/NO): YES